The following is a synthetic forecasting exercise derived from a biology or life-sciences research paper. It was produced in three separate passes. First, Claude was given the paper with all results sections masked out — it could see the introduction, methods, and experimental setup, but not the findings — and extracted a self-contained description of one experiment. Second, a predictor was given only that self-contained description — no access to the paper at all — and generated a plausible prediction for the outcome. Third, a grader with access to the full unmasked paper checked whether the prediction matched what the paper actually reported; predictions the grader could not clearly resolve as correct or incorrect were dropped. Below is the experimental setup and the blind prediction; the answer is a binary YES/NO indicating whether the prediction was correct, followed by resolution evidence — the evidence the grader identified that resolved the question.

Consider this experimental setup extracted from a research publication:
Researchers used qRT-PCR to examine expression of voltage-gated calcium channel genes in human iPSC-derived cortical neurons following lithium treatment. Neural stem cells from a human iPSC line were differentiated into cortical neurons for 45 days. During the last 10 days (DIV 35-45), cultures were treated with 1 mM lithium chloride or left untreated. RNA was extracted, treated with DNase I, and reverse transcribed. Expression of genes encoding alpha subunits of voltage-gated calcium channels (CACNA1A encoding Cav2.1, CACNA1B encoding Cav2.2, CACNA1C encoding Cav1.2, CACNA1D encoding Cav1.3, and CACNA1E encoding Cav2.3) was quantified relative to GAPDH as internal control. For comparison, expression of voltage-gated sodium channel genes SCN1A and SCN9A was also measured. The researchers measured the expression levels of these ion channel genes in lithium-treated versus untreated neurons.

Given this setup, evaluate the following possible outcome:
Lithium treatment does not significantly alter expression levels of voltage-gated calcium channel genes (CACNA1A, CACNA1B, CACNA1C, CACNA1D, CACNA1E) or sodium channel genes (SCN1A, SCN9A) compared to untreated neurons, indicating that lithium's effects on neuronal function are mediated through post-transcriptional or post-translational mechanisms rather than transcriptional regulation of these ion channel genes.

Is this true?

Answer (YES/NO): NO